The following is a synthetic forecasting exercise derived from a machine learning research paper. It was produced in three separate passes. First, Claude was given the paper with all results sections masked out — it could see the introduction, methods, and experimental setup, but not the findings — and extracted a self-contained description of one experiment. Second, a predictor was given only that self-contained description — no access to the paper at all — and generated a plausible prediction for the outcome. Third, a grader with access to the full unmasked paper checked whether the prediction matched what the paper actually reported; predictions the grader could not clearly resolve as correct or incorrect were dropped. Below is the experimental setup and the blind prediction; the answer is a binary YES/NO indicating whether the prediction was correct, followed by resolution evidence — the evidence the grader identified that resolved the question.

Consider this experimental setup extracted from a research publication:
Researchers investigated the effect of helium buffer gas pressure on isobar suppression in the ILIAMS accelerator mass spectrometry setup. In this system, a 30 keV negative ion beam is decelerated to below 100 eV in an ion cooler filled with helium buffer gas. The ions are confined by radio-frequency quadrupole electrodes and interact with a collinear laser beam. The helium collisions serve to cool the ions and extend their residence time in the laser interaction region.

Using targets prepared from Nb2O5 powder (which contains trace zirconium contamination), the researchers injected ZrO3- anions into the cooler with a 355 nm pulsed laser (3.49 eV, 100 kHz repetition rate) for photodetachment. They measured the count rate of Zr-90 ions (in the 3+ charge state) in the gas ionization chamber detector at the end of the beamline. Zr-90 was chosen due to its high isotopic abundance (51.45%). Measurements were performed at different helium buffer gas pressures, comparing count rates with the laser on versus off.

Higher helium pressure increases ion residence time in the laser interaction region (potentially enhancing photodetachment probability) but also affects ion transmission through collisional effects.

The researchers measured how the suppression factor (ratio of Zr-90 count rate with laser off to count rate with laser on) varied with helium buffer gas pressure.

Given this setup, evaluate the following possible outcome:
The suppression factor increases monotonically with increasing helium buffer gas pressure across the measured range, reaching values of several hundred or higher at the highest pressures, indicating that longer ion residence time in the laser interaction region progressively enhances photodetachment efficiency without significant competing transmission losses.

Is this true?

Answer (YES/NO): NO